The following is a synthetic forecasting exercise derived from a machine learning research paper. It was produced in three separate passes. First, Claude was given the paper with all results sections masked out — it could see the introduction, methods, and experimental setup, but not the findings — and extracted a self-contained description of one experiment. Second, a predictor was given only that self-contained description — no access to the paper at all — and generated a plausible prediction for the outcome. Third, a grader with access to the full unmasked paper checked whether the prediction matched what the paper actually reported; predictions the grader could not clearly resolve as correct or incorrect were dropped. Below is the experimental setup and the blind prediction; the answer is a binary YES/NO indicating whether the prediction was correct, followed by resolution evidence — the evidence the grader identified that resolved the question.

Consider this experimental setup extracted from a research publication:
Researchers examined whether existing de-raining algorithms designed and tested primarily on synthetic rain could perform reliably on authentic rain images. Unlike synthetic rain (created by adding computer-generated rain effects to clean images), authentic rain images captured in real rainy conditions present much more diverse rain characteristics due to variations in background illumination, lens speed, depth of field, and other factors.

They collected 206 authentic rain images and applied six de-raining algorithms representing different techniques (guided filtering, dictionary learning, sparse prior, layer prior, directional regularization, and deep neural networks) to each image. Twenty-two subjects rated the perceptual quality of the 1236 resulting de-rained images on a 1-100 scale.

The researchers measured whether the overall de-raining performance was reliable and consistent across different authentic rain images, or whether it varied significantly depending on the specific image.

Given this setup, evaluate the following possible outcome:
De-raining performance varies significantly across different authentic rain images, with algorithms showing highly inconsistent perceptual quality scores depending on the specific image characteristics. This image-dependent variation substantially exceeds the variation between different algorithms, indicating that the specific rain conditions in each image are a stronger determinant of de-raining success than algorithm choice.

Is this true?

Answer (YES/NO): YES